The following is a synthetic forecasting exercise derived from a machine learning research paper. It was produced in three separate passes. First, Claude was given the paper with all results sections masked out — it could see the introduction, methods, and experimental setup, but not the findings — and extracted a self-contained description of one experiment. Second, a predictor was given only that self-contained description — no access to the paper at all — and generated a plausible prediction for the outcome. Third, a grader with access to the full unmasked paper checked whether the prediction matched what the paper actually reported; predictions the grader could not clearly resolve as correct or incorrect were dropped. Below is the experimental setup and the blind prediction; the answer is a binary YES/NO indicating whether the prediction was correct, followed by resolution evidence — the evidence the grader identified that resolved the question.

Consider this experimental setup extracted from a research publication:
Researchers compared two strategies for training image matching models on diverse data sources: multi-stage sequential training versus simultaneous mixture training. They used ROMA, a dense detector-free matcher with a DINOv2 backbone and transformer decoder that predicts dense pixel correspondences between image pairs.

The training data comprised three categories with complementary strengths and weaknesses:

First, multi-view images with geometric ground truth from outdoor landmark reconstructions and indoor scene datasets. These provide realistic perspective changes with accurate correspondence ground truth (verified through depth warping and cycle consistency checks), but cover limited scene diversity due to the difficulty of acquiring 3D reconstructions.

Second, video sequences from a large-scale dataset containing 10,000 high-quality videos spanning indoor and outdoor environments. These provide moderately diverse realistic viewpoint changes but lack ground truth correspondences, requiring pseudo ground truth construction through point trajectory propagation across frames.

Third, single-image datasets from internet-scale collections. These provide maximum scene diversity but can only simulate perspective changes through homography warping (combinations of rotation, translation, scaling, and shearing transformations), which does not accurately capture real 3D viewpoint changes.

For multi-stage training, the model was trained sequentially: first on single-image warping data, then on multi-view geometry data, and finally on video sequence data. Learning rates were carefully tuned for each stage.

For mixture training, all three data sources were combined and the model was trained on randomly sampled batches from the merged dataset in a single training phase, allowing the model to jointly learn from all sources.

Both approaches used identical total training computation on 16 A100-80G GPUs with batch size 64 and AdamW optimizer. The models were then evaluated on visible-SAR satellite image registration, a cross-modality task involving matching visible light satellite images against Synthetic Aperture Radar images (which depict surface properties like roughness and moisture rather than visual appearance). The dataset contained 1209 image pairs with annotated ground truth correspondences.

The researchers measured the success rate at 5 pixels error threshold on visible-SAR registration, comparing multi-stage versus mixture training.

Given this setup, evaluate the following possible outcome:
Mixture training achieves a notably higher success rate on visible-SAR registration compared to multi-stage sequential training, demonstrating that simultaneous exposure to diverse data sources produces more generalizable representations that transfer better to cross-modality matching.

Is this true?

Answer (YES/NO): YES